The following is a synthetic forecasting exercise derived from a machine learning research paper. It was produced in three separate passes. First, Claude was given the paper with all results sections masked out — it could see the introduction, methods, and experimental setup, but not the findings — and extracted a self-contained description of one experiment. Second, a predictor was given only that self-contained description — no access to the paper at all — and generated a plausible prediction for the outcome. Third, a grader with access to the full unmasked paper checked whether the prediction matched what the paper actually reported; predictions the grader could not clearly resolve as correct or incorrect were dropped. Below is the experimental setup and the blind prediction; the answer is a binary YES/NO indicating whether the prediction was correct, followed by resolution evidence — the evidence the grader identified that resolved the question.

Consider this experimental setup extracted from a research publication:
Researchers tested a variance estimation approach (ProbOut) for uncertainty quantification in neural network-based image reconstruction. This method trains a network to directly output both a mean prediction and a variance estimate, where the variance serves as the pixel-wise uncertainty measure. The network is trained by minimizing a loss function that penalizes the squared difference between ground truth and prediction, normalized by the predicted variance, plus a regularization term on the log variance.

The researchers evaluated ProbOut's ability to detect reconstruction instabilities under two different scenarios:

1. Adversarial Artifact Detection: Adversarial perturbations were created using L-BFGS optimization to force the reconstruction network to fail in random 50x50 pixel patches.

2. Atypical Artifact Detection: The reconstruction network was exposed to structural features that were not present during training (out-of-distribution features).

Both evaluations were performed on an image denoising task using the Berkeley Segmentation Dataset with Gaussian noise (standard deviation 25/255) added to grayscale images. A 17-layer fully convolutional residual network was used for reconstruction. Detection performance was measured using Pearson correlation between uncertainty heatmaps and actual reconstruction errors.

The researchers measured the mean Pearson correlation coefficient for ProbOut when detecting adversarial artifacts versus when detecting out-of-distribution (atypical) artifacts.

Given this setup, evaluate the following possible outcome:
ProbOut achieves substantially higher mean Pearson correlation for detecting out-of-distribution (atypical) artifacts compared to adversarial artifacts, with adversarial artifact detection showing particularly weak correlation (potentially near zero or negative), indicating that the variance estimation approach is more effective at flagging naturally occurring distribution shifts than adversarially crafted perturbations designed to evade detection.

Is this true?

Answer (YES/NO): NO